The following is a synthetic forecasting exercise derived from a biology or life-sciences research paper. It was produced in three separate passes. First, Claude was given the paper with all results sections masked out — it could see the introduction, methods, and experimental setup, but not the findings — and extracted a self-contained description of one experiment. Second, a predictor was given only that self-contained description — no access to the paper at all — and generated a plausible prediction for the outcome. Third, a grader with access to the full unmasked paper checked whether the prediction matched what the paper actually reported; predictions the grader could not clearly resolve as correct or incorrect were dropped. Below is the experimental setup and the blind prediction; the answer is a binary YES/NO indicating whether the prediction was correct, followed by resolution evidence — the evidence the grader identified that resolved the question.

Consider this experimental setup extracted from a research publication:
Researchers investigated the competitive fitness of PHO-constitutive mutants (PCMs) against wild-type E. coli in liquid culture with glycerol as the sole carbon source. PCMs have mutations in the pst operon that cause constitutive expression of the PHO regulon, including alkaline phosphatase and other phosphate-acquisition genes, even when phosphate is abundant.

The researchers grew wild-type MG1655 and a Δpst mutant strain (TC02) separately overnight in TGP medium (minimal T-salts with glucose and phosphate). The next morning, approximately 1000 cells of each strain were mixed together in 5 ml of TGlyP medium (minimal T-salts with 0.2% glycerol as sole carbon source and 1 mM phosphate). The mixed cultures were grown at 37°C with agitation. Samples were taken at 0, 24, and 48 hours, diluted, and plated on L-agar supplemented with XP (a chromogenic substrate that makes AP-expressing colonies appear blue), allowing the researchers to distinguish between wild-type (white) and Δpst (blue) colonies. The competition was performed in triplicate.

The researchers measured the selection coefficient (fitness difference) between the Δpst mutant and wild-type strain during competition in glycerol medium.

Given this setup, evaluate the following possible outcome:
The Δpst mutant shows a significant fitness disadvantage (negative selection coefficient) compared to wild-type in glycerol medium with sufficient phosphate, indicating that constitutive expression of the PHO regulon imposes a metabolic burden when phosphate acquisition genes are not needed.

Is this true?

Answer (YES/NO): YES